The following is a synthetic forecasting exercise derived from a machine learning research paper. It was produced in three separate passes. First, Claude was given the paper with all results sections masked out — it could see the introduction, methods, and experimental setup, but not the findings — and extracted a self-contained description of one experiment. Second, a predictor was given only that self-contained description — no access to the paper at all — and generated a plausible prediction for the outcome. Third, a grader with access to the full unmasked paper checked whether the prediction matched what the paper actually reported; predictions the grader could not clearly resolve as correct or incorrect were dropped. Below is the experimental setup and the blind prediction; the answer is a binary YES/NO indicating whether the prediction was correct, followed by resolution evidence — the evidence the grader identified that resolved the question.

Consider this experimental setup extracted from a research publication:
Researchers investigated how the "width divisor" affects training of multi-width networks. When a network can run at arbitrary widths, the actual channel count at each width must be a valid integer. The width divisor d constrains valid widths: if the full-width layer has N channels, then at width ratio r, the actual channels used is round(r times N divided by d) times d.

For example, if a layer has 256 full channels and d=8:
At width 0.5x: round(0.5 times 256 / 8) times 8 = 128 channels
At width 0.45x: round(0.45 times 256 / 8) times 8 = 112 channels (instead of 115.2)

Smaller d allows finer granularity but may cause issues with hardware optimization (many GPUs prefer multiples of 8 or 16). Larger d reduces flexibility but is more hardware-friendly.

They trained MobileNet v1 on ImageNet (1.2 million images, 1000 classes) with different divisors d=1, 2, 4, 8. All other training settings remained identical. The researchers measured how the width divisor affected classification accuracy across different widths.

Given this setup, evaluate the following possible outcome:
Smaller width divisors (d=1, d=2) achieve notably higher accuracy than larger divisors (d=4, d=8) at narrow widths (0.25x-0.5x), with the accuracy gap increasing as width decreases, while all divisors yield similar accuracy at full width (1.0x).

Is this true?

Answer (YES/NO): NO